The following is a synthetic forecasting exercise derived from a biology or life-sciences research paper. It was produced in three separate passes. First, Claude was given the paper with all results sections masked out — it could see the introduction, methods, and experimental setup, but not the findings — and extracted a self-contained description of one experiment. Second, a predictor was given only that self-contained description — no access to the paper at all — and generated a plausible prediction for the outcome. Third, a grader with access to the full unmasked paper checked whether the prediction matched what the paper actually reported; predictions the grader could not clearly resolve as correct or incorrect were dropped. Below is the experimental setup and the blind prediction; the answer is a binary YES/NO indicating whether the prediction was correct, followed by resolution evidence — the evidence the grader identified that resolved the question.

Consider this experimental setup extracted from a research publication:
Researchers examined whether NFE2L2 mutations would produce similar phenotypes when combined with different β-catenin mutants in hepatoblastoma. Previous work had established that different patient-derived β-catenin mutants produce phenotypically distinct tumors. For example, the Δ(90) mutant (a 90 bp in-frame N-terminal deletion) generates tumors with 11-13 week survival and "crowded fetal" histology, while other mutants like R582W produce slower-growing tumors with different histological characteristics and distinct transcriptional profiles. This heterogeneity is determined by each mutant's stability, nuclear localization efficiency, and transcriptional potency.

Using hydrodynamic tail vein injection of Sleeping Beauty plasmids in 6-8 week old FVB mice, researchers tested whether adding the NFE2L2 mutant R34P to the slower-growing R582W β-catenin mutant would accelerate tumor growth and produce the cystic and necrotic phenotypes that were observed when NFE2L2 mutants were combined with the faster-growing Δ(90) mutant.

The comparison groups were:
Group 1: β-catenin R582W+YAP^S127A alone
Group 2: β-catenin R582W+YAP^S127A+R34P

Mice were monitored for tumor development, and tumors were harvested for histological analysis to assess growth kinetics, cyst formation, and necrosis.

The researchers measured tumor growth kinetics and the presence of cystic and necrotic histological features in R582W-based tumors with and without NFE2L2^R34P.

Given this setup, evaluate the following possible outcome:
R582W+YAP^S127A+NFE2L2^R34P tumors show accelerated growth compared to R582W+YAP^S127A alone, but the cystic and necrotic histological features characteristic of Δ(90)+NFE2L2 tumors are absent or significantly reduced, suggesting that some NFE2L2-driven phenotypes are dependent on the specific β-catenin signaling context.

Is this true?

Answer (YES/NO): NO